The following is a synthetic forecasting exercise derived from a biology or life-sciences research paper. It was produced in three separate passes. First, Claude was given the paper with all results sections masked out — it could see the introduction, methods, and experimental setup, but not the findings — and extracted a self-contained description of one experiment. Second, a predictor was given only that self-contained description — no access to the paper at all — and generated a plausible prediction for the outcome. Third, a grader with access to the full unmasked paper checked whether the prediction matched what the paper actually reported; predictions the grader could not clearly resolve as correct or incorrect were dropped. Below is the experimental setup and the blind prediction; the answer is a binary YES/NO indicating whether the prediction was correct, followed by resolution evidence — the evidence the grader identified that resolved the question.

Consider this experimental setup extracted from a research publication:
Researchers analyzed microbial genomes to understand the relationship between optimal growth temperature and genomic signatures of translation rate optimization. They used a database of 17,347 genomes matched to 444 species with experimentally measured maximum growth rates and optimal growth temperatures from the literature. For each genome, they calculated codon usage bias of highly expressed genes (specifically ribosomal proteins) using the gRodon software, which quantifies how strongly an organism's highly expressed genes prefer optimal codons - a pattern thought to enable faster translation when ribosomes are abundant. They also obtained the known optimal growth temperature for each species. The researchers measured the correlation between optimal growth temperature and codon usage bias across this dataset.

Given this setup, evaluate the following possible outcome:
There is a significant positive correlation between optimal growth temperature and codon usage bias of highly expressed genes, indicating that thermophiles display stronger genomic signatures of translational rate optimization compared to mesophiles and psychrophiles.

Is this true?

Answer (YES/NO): NO